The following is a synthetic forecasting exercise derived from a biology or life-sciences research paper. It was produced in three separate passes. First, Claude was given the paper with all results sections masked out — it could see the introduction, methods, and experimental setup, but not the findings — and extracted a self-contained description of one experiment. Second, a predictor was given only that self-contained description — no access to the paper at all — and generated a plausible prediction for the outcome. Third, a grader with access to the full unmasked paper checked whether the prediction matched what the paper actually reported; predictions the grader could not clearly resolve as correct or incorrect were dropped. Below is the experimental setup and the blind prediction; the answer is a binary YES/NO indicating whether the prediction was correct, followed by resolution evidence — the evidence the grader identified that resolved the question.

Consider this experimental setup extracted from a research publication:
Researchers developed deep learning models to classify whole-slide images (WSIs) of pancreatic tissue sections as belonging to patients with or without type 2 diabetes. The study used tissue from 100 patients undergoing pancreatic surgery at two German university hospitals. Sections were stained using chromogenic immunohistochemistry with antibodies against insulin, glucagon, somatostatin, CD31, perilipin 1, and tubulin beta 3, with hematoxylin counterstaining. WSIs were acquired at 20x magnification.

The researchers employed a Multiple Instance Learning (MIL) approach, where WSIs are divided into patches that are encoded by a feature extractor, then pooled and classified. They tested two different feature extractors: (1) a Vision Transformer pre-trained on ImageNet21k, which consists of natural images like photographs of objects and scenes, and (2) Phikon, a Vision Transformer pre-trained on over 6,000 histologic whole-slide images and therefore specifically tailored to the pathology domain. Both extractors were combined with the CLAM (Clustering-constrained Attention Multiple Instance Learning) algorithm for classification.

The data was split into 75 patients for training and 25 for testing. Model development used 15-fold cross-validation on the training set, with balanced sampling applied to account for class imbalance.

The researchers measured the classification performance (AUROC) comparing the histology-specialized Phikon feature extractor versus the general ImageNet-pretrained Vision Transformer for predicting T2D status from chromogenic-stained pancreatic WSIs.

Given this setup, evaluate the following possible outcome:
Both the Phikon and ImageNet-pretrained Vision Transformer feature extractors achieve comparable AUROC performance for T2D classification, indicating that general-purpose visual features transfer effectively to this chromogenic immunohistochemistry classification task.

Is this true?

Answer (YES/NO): NO